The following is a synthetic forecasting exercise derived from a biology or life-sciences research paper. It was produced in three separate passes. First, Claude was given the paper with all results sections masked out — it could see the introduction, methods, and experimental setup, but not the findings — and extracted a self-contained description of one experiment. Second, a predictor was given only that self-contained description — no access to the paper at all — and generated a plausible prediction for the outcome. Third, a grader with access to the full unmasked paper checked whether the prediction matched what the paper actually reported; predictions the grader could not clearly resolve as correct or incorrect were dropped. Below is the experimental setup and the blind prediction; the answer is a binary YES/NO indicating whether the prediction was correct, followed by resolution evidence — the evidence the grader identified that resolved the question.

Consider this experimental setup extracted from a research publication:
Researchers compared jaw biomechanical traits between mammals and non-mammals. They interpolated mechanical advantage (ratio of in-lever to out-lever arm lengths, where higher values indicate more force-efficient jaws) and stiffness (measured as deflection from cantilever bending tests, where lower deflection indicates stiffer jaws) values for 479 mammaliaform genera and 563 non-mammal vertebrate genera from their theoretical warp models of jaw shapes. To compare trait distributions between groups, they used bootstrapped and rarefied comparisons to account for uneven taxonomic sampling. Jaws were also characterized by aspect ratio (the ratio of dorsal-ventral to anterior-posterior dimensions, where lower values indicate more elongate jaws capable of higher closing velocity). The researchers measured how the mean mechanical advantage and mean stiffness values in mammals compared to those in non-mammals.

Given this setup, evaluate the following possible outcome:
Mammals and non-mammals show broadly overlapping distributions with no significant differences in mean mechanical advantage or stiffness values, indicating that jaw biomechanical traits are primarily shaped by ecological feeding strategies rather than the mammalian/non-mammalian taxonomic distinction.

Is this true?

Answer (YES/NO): NO